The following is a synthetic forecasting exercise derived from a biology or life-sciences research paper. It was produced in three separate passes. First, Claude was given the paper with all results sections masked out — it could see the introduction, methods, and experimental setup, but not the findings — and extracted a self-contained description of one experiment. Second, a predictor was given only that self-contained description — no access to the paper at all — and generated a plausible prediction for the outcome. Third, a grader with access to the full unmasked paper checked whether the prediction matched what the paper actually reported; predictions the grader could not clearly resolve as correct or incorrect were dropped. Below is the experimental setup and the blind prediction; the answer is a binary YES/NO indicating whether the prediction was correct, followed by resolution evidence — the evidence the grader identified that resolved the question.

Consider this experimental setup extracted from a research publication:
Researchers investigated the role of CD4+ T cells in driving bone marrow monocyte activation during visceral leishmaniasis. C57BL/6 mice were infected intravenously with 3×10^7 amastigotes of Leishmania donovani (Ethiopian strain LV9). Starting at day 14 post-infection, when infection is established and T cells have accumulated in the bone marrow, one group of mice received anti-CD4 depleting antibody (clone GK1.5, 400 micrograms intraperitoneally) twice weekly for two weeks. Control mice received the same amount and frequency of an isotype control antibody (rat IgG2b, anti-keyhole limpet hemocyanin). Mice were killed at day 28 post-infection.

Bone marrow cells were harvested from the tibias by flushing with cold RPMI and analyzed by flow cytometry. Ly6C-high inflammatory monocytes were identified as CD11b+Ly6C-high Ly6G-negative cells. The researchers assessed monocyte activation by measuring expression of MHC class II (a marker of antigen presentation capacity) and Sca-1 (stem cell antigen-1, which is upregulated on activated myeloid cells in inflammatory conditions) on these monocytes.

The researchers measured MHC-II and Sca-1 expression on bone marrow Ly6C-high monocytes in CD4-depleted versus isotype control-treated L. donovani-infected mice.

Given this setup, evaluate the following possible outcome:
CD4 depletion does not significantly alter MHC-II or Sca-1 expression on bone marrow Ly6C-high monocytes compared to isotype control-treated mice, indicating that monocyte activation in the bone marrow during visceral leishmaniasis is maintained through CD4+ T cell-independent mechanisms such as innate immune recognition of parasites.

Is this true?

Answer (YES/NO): NO